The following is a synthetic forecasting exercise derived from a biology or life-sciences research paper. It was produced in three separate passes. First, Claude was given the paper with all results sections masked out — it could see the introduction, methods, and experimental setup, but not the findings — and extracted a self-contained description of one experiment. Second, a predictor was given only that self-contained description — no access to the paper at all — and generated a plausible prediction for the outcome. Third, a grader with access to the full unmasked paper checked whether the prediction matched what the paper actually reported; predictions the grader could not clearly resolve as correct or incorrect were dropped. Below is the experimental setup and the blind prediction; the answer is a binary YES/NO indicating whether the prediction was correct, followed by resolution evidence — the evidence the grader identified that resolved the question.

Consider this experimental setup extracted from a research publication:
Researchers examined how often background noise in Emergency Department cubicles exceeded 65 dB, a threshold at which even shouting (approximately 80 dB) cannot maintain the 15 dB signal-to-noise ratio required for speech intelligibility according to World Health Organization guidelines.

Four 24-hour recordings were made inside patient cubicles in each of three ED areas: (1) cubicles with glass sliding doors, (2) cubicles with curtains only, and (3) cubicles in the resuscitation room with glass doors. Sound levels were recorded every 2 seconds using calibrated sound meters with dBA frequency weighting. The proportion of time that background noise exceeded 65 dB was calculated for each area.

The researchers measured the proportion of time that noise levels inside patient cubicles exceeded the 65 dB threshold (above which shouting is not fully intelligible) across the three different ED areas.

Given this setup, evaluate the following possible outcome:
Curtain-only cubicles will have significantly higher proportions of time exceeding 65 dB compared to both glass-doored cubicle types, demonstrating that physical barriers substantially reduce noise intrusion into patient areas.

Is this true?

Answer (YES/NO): NO